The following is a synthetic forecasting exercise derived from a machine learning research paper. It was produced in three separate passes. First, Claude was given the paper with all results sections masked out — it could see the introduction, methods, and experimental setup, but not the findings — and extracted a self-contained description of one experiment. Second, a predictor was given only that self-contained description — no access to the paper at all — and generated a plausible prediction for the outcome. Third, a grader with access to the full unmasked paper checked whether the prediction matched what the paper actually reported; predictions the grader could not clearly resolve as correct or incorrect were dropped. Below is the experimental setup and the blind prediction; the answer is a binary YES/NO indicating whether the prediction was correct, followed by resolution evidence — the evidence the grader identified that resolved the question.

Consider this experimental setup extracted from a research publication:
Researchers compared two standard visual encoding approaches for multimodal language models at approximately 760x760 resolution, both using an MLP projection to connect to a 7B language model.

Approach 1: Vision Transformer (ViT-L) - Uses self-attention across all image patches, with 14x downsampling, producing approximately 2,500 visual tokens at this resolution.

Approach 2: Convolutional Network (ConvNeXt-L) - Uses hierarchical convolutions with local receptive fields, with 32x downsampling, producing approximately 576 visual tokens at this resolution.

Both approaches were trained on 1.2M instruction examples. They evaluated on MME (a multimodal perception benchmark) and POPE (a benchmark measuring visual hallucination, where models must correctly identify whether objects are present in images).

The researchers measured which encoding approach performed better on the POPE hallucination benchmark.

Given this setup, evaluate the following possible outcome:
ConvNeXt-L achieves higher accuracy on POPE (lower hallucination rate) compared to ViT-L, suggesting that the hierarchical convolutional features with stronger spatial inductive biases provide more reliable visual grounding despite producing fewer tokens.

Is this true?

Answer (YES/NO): NO